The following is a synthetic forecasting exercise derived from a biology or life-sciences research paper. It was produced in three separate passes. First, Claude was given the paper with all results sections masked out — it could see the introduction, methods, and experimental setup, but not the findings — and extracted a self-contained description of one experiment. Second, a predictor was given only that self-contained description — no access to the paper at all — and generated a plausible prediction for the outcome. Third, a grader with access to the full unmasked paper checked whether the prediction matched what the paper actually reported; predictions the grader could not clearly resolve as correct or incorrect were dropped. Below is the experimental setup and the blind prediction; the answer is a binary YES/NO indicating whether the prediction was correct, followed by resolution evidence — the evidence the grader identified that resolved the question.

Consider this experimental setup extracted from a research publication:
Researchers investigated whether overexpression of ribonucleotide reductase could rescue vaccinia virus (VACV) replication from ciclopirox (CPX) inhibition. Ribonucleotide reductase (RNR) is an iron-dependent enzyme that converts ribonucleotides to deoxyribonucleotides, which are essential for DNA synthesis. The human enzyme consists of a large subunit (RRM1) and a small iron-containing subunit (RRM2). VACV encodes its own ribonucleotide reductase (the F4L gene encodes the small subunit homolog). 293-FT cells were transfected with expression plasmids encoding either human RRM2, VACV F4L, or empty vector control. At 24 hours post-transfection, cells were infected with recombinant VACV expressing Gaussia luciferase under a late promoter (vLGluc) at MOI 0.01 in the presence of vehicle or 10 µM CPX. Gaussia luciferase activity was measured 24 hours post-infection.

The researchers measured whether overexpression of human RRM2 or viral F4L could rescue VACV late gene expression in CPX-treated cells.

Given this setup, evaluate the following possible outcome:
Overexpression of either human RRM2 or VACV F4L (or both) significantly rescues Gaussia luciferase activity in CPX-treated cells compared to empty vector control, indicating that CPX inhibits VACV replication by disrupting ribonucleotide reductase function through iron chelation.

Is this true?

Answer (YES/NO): YES